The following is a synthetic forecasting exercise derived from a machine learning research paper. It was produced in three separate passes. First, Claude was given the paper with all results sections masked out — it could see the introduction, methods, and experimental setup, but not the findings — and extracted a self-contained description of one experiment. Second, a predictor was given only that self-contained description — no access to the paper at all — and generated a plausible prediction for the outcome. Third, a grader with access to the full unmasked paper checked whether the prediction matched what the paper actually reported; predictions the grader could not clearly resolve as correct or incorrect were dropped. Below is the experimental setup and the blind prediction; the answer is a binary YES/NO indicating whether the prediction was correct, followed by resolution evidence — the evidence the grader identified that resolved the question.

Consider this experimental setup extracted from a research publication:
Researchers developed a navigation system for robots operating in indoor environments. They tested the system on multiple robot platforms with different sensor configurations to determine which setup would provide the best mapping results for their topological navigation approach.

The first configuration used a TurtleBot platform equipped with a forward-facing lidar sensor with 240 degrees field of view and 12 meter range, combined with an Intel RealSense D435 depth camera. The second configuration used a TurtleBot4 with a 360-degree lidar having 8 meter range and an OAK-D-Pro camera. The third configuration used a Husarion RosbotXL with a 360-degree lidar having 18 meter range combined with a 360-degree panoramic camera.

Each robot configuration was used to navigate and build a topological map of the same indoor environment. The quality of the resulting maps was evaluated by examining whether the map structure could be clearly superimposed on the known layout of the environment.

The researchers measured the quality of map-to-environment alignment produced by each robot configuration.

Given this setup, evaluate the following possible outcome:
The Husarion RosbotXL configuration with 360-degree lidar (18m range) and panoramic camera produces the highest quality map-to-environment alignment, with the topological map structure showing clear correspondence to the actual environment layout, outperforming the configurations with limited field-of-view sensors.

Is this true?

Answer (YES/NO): NO